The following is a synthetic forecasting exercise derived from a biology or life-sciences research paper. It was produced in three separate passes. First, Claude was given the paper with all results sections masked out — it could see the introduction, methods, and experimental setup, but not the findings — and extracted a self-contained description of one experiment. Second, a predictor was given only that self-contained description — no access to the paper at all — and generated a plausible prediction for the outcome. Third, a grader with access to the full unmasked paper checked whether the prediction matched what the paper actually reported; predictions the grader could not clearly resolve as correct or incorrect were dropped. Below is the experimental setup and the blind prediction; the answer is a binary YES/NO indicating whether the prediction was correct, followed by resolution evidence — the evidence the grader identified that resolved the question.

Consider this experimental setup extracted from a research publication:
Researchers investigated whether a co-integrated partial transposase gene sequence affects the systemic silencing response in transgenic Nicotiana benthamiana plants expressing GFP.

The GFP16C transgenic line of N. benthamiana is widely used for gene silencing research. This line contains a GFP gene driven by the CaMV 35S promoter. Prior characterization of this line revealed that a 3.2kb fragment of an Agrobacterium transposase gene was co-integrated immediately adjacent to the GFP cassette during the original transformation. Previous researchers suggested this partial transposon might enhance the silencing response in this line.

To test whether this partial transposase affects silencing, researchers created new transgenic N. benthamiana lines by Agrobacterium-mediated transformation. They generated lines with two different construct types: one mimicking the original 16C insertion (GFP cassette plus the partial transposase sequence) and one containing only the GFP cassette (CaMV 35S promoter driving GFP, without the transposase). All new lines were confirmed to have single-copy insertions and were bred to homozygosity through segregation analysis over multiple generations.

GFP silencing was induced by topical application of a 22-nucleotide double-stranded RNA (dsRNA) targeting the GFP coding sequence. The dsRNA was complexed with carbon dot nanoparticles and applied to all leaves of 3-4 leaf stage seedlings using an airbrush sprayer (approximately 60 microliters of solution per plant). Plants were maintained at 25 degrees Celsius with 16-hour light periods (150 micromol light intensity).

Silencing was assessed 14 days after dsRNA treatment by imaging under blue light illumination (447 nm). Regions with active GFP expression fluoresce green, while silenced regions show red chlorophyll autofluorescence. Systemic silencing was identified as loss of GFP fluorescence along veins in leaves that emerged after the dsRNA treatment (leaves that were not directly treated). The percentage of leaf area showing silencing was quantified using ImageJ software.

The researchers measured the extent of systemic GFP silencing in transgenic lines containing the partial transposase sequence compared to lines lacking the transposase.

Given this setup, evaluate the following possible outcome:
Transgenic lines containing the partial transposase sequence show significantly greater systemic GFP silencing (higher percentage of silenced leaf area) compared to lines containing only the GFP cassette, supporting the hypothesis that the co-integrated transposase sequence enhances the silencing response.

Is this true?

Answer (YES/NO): NO